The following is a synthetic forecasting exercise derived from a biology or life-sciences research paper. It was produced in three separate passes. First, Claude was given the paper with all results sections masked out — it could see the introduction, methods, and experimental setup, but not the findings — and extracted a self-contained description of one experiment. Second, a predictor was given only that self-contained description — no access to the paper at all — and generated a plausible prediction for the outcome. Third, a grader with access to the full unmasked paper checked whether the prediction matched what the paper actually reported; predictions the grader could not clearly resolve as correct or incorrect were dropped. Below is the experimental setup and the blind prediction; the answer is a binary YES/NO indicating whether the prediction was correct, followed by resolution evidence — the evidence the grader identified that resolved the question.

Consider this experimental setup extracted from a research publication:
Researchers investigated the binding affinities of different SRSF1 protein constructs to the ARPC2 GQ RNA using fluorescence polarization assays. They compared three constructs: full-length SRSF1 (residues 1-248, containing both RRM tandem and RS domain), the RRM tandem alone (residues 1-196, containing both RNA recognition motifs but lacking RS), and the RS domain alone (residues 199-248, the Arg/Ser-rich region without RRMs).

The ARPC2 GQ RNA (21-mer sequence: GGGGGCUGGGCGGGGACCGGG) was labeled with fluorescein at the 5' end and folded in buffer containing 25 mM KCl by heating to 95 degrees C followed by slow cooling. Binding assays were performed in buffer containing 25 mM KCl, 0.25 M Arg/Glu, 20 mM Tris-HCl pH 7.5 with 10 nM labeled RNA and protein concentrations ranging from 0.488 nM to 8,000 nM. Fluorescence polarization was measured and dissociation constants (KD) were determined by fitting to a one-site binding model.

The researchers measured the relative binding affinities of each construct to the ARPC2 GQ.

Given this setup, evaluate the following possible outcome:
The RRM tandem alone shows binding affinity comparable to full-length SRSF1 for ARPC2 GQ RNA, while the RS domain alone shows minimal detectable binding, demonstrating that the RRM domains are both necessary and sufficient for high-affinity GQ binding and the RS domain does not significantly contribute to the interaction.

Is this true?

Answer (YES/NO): NO